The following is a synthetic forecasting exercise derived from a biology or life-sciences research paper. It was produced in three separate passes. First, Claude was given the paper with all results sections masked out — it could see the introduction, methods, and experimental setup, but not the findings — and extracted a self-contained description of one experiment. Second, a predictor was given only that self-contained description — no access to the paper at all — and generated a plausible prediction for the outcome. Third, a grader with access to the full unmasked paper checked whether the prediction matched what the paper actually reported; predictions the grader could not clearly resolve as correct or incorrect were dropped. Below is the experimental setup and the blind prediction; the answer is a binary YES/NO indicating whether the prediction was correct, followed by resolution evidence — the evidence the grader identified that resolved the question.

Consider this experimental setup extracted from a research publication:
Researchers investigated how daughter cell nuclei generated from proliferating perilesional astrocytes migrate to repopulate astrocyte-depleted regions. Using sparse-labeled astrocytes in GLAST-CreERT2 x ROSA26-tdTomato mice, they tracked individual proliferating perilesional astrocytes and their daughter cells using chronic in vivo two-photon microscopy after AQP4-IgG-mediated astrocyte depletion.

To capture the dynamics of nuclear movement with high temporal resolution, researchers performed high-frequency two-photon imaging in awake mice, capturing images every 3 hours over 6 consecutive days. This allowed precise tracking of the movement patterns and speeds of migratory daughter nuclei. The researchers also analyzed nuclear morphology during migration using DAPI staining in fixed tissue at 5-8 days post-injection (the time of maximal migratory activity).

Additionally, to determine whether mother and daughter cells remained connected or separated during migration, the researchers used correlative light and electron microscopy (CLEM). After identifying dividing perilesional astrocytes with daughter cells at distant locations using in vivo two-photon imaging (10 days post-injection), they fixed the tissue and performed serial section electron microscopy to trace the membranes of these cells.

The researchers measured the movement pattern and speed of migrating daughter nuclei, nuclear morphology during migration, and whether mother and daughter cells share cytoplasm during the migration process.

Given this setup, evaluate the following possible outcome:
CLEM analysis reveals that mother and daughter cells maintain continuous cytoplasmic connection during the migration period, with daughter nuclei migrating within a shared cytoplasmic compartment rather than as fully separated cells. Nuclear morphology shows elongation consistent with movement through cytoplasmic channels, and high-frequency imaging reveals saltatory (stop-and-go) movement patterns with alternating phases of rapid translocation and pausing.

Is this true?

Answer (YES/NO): YES